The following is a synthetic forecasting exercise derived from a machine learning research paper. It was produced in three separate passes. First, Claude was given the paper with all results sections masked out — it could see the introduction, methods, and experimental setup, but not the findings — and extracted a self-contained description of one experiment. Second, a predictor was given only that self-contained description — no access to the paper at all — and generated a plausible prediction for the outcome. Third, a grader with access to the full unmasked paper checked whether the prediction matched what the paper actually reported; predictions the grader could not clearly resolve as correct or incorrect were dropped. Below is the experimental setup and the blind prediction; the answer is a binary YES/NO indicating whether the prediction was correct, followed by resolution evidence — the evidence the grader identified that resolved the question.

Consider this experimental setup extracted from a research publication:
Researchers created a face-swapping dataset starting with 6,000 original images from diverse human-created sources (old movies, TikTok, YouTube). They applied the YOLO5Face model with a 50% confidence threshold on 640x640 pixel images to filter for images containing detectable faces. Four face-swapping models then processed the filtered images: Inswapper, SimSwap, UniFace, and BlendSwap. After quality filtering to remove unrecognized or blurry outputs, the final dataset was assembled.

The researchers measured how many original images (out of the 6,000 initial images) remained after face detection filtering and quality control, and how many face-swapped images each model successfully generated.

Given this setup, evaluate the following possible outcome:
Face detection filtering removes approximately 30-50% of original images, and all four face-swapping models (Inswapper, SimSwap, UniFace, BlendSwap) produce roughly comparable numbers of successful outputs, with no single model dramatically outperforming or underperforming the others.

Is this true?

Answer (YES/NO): NO